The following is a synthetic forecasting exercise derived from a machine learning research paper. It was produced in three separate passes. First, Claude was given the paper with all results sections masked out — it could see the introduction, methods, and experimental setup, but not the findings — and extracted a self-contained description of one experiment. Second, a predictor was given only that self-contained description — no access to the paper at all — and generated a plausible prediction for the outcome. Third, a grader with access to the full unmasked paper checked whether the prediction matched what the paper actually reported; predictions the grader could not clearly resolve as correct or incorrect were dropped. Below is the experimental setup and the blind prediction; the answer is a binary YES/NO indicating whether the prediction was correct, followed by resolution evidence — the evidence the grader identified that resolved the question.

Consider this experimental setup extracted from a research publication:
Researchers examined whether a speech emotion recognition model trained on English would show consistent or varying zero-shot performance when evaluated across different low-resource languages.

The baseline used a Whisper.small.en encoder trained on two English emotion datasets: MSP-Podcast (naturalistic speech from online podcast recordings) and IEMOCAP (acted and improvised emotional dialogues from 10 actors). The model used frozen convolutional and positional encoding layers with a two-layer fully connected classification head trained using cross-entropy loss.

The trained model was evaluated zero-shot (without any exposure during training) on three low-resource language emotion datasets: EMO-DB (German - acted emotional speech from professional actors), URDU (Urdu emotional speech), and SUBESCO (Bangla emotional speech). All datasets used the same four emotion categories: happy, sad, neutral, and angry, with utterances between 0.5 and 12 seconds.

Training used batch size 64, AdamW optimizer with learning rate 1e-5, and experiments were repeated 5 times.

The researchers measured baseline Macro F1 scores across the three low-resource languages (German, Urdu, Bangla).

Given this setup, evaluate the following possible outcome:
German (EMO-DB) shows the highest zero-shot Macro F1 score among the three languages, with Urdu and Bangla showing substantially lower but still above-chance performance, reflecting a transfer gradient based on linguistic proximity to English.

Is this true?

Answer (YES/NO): YES